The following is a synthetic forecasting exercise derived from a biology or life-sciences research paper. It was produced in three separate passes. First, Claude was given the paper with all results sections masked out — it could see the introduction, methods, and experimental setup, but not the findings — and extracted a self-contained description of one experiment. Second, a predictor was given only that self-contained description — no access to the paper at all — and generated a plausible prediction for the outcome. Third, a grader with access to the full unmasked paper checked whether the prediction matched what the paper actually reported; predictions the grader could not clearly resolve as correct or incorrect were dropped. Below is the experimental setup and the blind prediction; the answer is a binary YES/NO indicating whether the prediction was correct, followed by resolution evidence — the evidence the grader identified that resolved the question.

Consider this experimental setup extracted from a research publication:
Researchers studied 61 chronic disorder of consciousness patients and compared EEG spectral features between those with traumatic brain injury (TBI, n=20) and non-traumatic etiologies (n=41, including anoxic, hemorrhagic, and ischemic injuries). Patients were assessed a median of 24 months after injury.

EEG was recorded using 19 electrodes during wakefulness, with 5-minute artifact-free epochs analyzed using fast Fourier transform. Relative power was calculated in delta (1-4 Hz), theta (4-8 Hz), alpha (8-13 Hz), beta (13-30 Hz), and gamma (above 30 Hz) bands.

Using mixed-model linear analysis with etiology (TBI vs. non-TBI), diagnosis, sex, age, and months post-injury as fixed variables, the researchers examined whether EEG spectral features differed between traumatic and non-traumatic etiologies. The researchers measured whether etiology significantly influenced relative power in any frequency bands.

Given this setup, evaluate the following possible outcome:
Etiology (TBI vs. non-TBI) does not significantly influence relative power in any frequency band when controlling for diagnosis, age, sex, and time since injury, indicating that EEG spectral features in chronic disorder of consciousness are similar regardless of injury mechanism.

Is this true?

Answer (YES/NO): YES